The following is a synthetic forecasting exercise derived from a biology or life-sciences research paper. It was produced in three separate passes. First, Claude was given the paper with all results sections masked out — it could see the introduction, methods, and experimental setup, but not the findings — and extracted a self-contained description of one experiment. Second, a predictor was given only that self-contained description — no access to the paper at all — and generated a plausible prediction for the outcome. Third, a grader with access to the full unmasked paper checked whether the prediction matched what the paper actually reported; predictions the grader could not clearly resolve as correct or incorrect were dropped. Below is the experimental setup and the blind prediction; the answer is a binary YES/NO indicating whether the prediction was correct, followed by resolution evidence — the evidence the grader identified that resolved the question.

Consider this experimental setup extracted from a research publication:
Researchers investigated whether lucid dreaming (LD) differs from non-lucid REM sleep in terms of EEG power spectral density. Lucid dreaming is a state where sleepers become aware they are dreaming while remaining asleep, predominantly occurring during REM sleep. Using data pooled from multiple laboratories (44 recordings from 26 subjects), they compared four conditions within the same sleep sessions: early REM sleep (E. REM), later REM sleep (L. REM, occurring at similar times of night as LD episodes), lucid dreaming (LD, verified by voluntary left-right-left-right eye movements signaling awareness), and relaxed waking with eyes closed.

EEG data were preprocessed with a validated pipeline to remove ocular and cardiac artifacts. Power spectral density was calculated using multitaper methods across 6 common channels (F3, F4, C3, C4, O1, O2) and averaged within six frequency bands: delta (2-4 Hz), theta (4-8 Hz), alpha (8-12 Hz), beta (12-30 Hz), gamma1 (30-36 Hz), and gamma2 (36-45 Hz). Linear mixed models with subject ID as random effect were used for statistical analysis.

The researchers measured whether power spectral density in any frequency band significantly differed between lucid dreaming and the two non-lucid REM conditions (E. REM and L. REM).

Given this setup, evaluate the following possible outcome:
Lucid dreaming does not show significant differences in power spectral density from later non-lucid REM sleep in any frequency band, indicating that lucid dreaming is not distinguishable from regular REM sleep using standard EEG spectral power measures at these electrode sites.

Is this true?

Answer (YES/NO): YES